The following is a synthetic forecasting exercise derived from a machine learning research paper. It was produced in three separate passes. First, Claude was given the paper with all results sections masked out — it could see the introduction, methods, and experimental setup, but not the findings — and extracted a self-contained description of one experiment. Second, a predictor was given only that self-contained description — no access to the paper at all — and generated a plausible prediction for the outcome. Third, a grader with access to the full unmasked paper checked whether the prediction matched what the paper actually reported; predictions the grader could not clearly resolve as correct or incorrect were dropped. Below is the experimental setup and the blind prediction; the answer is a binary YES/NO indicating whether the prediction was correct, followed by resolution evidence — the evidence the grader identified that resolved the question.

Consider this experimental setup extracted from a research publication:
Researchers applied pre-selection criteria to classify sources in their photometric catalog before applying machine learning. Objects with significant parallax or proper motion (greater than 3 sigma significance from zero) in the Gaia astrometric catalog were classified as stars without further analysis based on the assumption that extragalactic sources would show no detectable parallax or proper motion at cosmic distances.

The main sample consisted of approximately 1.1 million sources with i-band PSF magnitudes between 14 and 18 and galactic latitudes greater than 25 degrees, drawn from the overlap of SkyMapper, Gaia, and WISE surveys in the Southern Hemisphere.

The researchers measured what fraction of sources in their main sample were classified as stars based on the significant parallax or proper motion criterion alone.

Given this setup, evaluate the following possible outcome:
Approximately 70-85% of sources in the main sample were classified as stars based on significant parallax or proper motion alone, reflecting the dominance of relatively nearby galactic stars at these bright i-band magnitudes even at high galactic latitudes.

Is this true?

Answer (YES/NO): YES